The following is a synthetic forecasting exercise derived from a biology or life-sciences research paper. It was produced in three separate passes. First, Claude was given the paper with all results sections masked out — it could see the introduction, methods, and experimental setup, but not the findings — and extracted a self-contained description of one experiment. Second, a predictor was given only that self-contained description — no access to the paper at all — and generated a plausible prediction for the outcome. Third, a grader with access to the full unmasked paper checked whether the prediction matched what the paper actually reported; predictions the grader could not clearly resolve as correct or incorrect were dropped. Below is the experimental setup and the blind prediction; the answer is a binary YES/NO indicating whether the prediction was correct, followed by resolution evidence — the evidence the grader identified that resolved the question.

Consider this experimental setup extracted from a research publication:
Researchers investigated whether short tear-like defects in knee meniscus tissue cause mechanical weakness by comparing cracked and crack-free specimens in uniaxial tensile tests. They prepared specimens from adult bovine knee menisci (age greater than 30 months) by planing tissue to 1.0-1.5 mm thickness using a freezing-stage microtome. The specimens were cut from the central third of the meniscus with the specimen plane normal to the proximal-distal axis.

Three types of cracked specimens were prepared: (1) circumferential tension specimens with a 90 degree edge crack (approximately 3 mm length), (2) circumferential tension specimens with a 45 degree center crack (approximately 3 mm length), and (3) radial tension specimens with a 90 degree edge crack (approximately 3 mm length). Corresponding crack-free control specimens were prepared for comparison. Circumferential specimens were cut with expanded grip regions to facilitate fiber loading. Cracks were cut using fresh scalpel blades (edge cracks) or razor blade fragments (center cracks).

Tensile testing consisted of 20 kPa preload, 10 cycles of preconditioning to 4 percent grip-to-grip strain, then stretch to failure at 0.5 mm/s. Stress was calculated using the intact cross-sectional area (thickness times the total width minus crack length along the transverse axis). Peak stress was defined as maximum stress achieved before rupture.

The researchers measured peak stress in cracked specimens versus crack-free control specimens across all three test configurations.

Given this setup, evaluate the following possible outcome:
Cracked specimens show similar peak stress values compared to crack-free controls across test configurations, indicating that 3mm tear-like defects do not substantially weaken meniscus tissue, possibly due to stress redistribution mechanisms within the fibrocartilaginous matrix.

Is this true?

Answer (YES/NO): YES